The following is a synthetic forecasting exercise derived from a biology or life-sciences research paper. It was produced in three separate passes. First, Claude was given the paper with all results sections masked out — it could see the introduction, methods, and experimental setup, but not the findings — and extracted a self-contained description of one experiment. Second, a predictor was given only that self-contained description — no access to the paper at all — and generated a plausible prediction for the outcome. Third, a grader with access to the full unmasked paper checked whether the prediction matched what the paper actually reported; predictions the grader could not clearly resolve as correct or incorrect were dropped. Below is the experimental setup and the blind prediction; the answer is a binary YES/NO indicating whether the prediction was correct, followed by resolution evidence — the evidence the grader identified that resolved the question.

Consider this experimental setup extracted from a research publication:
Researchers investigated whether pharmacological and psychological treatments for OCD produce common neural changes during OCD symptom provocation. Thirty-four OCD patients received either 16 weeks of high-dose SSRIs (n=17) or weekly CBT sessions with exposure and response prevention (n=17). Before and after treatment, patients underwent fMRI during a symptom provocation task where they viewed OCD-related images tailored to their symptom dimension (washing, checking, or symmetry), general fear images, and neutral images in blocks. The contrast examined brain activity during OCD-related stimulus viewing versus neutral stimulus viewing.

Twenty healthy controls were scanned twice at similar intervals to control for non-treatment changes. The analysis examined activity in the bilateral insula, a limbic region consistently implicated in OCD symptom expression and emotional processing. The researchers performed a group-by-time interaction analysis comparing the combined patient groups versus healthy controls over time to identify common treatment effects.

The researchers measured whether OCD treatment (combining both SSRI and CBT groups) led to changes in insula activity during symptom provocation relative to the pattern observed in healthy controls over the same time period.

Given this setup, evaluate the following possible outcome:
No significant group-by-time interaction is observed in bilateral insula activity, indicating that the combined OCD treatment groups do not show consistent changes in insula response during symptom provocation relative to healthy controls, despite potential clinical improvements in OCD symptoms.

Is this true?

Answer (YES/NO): NO